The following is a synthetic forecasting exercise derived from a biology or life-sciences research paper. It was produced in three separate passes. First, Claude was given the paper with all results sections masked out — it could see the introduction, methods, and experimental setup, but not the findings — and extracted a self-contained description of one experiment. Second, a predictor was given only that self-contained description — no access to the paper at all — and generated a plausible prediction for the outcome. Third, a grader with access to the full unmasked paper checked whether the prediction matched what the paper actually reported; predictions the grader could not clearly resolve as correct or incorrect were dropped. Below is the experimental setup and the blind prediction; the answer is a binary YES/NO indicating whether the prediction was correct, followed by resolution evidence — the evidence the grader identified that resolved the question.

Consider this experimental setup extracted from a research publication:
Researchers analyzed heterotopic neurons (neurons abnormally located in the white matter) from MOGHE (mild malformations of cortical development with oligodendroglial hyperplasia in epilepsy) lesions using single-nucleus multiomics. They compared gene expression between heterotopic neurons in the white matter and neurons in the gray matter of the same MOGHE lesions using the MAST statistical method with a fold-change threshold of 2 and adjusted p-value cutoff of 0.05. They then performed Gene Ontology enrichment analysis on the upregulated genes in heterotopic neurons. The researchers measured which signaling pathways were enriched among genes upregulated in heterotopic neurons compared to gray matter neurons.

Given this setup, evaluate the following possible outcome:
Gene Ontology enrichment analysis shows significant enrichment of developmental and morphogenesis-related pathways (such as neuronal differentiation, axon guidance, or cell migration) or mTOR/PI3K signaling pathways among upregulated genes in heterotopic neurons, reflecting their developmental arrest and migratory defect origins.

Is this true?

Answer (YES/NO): YES